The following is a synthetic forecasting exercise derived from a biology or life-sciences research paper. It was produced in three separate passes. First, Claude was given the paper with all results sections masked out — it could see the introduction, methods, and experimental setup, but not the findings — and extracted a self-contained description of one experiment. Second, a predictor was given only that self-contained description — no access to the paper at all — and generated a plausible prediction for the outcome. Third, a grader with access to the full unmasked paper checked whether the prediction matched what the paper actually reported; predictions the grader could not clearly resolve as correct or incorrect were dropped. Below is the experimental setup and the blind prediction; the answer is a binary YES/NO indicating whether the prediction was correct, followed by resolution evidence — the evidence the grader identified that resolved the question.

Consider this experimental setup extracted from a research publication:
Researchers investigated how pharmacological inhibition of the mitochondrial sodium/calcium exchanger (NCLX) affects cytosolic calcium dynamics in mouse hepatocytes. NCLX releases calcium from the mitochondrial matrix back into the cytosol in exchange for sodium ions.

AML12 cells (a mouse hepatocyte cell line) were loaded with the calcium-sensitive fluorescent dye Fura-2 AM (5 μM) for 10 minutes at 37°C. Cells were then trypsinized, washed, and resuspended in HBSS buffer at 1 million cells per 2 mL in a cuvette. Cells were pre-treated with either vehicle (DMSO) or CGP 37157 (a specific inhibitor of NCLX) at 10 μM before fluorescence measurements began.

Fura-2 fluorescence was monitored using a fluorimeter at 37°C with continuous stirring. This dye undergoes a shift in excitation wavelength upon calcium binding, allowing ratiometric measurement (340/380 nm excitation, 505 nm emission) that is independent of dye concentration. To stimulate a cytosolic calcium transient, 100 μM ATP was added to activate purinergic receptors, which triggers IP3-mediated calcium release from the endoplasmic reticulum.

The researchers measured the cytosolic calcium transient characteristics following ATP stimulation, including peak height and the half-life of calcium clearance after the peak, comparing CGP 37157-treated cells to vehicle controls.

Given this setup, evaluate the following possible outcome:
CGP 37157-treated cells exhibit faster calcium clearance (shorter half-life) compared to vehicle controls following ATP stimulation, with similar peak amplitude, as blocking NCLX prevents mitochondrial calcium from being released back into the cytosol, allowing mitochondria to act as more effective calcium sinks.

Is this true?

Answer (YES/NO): YES